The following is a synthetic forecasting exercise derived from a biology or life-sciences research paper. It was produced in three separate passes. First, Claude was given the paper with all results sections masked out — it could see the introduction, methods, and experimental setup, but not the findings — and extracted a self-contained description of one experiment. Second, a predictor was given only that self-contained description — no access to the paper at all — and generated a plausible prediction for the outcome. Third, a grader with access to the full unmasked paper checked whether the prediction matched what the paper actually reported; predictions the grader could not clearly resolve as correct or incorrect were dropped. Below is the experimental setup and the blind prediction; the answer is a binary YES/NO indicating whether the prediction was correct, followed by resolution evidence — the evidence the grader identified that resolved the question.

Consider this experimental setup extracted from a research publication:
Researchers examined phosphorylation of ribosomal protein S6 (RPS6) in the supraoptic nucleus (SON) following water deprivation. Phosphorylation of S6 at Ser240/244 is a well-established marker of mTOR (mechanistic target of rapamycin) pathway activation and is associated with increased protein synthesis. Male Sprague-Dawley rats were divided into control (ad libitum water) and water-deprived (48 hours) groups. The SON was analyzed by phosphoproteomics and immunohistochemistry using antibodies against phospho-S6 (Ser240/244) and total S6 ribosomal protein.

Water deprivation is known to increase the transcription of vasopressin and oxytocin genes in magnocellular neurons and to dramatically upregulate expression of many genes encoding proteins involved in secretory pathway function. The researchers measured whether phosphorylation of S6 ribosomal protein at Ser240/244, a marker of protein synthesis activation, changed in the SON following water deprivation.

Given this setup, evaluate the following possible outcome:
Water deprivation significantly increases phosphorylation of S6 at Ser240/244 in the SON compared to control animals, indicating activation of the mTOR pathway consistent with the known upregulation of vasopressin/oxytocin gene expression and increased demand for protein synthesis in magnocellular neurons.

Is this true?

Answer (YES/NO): YES